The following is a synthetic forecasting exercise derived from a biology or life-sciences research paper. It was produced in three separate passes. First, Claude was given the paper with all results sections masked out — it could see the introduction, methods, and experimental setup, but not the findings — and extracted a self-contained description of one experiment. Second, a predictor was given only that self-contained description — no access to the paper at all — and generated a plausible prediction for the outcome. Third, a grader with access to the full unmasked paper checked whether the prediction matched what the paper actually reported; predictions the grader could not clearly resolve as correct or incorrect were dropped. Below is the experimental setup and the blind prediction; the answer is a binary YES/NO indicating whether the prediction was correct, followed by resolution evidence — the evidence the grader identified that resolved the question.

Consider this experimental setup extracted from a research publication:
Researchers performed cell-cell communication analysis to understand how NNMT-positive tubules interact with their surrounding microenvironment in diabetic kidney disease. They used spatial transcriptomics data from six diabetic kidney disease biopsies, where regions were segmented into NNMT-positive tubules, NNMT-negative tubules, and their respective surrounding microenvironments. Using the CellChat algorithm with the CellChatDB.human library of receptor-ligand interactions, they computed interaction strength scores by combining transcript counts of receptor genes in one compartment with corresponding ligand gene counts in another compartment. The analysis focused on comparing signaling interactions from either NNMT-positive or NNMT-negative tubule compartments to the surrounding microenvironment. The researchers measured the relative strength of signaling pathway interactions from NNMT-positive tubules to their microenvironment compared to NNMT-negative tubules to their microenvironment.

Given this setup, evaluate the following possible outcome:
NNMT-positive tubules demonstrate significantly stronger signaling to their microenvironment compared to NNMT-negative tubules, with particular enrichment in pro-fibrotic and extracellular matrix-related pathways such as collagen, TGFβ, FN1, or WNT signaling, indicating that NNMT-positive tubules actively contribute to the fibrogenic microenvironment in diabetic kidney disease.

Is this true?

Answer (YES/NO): YES